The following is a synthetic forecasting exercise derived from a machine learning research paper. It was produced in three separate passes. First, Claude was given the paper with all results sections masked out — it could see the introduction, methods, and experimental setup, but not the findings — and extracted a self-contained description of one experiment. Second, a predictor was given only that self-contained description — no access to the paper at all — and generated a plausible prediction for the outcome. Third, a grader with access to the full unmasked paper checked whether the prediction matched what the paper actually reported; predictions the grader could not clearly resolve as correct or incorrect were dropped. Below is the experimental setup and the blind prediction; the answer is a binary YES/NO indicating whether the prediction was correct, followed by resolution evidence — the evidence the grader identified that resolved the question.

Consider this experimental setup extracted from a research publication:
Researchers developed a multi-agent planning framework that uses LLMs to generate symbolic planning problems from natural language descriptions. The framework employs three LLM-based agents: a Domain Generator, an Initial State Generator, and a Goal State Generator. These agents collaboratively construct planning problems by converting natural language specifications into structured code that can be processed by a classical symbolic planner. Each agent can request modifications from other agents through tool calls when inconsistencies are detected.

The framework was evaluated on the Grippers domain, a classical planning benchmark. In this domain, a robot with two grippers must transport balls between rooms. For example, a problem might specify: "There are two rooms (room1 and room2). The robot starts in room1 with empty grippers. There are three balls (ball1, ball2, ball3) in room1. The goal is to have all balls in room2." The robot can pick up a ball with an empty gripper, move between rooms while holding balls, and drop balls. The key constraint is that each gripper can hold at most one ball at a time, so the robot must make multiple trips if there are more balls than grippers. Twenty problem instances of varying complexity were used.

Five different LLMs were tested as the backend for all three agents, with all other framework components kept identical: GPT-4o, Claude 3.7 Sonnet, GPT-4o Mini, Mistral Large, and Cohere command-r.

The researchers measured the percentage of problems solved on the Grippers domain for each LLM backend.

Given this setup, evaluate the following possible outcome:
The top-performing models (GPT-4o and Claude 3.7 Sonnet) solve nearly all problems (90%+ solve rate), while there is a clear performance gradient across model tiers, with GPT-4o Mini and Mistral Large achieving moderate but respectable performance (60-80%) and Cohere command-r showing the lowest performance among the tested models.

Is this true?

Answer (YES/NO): NO